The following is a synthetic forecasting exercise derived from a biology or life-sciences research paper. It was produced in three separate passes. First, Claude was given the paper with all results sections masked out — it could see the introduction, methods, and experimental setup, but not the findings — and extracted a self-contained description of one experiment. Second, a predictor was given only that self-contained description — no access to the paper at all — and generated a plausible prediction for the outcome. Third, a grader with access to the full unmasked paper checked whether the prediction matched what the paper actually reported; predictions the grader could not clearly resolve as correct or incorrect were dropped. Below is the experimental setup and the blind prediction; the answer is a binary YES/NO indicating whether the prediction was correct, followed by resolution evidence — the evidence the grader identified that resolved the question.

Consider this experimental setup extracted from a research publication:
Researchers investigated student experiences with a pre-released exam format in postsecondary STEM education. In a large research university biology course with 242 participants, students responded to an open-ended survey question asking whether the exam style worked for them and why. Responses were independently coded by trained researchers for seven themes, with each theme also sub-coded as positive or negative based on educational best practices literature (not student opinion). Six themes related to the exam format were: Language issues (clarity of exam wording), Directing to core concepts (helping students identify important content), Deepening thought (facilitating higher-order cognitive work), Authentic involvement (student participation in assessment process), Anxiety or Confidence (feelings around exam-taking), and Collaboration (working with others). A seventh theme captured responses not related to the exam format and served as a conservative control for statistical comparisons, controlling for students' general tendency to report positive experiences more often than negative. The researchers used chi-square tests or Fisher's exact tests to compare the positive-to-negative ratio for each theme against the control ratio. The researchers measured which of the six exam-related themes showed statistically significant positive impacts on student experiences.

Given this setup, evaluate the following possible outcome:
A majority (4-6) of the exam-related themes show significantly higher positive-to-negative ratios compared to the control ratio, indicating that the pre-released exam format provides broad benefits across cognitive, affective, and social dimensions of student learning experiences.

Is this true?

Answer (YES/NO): NO